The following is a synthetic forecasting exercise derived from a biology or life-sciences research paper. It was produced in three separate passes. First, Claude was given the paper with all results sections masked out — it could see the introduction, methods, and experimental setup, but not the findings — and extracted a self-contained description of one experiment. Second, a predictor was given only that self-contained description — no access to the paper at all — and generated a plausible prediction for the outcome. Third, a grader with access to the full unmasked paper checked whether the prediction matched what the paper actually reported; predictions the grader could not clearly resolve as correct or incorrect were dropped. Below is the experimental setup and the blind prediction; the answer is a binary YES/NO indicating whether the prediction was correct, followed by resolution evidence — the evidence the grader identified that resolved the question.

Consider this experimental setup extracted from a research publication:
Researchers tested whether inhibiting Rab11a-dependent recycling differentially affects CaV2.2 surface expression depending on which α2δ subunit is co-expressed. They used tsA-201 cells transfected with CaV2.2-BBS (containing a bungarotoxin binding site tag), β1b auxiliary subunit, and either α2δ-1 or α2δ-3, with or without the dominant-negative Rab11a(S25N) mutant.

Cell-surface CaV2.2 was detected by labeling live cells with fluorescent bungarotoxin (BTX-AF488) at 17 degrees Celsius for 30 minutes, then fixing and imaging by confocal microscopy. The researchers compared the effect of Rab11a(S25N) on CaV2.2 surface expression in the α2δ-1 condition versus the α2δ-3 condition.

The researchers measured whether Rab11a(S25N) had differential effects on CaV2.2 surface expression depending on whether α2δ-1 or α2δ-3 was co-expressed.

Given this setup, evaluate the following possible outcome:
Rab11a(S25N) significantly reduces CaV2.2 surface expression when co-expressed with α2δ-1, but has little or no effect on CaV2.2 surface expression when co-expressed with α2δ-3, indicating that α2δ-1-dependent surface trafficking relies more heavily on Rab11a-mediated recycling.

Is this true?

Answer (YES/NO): YES